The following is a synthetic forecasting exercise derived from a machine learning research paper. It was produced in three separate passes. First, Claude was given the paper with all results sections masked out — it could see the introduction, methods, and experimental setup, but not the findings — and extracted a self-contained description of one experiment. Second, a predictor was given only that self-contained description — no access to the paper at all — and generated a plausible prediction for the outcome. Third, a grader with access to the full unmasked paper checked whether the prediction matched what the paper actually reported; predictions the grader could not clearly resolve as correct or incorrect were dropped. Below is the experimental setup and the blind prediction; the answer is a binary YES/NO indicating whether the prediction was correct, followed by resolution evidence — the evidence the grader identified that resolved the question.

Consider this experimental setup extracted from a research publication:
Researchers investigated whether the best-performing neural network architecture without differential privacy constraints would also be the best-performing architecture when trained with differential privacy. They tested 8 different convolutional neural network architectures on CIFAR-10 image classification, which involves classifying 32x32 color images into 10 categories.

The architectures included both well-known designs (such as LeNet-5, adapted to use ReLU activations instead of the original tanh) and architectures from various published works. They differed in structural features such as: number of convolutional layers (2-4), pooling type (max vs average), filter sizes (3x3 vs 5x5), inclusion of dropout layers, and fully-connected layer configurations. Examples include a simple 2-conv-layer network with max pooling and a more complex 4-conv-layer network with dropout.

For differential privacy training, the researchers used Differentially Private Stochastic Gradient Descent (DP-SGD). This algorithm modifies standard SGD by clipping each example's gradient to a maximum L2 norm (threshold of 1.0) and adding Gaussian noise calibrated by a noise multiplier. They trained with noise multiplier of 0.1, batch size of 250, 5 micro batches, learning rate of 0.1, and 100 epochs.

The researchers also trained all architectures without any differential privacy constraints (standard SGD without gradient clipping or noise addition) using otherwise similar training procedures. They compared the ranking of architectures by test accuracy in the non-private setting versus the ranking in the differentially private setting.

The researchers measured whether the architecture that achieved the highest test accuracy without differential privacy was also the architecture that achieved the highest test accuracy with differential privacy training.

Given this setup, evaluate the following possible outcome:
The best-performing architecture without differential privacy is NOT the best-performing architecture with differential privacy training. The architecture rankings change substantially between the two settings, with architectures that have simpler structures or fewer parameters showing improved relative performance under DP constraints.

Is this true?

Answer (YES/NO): YES